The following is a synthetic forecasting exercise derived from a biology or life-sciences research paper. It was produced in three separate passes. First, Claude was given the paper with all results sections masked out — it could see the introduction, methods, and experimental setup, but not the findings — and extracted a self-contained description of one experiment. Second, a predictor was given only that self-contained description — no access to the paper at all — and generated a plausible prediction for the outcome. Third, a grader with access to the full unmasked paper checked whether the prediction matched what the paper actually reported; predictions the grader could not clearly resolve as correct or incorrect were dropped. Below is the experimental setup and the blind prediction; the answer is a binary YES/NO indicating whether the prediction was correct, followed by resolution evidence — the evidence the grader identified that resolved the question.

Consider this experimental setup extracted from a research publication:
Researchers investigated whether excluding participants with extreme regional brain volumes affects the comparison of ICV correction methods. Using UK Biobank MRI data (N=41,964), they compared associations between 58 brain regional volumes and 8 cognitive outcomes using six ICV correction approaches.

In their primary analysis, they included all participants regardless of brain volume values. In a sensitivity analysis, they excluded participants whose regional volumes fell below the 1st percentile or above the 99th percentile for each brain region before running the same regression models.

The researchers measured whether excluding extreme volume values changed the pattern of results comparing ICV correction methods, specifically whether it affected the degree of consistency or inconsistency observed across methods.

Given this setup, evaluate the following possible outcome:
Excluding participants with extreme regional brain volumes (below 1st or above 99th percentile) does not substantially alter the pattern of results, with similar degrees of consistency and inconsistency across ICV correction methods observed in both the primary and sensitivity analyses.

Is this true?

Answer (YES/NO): YES